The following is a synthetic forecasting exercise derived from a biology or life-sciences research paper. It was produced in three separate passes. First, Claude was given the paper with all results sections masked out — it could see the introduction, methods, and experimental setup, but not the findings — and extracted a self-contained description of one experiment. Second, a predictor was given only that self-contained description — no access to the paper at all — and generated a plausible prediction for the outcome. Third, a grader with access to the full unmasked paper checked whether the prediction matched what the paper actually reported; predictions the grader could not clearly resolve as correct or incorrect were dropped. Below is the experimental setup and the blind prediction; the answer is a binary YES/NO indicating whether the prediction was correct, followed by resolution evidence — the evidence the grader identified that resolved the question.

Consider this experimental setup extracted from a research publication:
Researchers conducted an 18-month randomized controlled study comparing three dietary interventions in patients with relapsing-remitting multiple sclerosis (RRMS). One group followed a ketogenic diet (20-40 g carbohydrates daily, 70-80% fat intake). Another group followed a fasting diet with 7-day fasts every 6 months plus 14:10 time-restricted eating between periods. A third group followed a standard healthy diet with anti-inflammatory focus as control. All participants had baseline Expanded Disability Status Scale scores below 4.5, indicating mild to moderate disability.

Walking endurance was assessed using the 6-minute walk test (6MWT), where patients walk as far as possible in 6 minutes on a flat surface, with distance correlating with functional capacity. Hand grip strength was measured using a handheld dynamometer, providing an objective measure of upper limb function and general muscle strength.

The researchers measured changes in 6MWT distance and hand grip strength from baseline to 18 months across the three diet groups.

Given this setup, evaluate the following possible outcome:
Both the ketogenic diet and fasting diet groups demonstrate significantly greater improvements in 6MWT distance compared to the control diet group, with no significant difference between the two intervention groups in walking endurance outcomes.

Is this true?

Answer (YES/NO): NO